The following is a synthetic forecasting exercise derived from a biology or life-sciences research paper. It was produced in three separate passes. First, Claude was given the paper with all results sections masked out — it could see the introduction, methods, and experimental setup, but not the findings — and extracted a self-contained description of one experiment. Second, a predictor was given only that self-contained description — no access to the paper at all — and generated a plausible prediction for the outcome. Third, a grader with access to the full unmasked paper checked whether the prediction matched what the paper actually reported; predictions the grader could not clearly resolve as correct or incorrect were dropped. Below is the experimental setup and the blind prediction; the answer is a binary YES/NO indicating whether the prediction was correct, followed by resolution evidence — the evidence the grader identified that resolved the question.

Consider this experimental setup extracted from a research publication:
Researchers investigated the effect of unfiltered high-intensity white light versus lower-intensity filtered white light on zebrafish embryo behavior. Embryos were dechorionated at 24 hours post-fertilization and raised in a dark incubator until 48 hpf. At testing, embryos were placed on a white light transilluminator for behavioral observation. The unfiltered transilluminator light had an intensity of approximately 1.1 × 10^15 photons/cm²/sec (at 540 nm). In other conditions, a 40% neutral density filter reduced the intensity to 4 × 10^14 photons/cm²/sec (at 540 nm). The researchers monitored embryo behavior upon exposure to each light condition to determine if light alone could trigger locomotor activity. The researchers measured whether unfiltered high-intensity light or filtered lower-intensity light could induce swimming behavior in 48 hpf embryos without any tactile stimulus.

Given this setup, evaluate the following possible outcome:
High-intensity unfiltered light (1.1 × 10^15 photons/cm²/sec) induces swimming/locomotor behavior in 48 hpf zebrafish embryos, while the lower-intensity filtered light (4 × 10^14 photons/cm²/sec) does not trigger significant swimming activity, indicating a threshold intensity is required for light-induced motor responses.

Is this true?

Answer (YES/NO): YES